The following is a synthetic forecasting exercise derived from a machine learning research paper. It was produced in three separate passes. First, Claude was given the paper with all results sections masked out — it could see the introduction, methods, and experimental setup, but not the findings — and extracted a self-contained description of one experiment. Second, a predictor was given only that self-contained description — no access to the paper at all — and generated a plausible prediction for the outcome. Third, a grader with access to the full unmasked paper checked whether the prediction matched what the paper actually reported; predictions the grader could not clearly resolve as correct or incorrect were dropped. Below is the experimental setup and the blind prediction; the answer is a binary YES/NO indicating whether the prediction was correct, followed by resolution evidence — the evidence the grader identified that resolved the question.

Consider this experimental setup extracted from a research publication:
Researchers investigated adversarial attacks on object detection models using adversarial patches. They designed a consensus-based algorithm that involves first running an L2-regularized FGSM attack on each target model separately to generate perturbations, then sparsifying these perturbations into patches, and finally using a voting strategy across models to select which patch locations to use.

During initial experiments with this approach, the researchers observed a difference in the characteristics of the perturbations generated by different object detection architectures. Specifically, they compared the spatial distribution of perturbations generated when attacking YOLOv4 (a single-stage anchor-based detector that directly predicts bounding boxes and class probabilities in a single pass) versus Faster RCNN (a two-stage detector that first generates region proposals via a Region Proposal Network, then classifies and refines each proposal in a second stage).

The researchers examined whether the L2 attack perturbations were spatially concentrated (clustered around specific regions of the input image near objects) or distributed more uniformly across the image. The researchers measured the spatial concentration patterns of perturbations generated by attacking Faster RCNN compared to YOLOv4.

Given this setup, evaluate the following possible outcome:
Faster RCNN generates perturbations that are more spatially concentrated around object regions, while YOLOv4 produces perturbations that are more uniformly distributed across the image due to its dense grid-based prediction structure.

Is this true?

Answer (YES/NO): NO